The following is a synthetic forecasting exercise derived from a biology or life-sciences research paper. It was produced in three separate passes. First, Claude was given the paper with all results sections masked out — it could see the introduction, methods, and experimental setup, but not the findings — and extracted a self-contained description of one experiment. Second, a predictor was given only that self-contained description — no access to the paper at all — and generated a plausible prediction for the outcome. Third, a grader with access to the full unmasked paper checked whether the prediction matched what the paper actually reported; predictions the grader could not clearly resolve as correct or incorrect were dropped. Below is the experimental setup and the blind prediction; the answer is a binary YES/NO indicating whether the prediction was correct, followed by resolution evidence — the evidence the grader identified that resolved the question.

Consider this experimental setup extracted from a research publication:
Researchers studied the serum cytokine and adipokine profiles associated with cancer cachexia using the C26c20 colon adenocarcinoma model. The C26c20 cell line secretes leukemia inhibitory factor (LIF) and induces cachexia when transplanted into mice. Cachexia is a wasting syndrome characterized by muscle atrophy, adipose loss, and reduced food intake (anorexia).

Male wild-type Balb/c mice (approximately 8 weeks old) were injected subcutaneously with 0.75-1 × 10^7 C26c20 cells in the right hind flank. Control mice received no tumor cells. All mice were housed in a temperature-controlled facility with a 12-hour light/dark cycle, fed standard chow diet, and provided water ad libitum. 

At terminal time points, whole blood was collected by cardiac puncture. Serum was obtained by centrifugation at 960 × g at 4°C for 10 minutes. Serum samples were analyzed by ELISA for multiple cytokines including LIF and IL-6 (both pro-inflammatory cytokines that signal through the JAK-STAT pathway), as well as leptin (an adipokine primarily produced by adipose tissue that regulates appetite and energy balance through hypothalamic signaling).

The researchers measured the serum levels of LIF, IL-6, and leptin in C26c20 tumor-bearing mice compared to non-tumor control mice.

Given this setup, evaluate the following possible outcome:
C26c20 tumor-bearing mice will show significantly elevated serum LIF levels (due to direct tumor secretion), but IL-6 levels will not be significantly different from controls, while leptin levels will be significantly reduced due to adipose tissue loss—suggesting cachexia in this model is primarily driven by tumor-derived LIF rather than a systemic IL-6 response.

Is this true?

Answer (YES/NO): NO